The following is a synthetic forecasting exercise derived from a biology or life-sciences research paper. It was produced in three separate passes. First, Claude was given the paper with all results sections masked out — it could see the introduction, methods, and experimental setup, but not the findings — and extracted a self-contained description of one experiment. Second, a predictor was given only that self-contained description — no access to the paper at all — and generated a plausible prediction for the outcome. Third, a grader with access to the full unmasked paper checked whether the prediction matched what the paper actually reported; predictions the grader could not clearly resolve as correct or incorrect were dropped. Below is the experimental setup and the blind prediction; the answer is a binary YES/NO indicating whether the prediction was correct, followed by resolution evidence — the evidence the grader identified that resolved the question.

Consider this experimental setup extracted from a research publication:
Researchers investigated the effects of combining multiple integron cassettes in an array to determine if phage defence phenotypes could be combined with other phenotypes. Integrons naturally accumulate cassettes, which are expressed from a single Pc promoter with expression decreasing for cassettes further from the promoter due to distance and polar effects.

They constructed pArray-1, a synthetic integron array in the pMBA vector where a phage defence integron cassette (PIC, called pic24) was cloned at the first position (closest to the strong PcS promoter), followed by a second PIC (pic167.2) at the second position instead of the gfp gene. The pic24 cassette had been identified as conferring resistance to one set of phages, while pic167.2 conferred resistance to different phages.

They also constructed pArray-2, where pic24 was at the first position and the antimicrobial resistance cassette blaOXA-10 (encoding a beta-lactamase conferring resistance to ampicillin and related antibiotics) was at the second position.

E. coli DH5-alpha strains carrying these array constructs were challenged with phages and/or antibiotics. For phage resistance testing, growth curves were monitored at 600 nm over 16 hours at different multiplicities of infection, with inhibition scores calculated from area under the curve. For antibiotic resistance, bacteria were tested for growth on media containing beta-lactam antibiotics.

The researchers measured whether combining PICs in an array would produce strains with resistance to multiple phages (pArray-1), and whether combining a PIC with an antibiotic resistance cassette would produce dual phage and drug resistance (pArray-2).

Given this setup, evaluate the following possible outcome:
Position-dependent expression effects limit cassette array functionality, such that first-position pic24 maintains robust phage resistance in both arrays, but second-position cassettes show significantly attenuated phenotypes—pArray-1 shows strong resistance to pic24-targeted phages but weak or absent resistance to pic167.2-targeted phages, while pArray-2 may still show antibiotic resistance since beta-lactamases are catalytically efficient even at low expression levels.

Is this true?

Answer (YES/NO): NO